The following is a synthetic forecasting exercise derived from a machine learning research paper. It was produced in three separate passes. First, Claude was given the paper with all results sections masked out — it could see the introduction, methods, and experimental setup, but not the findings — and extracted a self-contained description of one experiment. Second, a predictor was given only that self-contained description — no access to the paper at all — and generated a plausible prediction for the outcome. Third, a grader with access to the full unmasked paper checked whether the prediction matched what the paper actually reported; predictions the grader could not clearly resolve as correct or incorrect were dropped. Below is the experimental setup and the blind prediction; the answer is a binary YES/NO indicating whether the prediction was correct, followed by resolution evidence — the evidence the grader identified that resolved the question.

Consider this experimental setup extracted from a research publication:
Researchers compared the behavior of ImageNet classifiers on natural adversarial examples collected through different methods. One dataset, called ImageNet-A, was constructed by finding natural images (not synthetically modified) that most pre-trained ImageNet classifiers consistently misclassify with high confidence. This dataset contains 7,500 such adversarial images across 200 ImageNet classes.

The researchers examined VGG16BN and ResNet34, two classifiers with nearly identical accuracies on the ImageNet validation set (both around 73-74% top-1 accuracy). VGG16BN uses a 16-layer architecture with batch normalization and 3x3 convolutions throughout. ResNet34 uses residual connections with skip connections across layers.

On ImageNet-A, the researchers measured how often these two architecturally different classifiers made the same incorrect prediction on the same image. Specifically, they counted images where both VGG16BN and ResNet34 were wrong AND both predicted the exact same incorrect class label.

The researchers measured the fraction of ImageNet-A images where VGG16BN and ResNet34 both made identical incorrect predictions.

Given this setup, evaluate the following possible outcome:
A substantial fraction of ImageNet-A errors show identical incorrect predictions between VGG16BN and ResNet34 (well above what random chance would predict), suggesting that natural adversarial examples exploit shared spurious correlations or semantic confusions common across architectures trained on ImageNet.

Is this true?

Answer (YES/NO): YES